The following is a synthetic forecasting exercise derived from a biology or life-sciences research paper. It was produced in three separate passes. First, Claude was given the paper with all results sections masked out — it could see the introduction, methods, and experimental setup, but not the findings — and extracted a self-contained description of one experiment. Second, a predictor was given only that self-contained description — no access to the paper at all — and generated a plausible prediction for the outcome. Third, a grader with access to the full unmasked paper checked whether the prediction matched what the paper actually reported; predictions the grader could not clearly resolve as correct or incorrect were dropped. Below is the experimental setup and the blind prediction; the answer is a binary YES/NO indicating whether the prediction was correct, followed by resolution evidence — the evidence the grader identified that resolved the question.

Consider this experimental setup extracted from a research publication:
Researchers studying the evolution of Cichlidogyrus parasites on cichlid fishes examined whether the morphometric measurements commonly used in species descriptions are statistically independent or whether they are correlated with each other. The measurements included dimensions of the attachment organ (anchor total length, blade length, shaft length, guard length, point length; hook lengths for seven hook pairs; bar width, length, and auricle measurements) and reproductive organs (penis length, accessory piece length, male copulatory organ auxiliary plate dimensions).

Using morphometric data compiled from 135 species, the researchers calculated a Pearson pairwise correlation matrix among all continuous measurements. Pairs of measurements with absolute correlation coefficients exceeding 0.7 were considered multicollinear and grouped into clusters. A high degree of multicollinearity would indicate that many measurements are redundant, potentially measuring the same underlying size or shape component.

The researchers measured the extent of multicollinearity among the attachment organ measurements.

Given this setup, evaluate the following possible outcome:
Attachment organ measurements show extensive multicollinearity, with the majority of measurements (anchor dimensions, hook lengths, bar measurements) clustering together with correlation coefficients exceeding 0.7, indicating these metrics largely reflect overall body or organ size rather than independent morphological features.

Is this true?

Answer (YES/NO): NO